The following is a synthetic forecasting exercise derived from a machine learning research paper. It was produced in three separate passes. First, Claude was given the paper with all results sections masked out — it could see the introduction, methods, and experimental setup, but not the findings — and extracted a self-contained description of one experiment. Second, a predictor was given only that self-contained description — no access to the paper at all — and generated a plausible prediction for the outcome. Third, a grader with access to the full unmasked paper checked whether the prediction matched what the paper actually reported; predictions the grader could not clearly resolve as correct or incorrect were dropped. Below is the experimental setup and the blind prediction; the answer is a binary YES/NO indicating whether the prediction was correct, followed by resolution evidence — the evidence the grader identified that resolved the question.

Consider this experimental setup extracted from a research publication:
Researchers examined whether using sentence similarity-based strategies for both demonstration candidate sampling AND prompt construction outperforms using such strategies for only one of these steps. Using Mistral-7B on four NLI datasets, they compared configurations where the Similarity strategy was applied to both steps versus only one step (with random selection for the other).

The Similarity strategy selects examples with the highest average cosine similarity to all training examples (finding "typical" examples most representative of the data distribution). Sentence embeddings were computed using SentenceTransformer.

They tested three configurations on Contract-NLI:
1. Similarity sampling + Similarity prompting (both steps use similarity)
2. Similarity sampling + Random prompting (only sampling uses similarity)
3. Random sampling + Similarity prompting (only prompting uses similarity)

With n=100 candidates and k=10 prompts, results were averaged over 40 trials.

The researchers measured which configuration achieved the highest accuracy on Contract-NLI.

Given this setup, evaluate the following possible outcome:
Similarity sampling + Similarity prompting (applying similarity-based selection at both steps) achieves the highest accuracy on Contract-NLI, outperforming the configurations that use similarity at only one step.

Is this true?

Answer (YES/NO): NO